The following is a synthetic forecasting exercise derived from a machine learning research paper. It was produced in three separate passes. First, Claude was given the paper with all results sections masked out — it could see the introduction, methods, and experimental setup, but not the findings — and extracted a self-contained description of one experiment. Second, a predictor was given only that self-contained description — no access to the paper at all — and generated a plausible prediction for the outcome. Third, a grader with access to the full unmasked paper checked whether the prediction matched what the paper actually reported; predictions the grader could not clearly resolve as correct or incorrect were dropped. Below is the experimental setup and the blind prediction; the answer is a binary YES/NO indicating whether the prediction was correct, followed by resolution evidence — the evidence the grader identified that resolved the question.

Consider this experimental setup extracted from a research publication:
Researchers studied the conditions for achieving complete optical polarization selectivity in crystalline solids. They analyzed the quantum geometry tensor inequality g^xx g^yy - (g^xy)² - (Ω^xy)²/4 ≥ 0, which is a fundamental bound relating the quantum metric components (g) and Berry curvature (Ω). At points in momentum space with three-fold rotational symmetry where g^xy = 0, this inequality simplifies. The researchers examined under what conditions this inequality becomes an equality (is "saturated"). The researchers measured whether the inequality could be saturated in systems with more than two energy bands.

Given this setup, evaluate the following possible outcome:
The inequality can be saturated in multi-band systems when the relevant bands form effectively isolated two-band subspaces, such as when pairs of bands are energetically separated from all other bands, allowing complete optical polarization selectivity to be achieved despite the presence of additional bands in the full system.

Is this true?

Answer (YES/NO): YES